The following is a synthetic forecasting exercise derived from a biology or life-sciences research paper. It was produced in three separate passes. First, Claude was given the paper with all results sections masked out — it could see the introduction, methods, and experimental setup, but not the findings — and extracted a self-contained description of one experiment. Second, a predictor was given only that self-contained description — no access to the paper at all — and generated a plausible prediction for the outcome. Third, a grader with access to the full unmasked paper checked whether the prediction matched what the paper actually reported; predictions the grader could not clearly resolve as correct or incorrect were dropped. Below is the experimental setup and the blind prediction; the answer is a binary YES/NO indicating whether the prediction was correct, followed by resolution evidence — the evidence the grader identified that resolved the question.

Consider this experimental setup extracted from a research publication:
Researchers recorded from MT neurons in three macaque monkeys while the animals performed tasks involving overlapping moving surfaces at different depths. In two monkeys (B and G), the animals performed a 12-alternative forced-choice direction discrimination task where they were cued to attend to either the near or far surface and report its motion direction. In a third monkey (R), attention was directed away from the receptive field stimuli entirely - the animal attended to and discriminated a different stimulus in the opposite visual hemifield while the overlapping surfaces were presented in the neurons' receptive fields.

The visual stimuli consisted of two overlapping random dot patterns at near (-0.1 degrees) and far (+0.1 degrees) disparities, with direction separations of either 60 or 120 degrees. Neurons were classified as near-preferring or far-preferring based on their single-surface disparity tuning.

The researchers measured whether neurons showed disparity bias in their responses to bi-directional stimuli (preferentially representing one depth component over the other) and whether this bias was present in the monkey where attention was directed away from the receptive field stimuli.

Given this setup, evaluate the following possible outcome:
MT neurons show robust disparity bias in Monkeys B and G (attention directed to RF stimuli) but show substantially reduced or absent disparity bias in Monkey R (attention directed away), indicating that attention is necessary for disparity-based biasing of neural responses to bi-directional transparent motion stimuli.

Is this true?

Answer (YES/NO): NO